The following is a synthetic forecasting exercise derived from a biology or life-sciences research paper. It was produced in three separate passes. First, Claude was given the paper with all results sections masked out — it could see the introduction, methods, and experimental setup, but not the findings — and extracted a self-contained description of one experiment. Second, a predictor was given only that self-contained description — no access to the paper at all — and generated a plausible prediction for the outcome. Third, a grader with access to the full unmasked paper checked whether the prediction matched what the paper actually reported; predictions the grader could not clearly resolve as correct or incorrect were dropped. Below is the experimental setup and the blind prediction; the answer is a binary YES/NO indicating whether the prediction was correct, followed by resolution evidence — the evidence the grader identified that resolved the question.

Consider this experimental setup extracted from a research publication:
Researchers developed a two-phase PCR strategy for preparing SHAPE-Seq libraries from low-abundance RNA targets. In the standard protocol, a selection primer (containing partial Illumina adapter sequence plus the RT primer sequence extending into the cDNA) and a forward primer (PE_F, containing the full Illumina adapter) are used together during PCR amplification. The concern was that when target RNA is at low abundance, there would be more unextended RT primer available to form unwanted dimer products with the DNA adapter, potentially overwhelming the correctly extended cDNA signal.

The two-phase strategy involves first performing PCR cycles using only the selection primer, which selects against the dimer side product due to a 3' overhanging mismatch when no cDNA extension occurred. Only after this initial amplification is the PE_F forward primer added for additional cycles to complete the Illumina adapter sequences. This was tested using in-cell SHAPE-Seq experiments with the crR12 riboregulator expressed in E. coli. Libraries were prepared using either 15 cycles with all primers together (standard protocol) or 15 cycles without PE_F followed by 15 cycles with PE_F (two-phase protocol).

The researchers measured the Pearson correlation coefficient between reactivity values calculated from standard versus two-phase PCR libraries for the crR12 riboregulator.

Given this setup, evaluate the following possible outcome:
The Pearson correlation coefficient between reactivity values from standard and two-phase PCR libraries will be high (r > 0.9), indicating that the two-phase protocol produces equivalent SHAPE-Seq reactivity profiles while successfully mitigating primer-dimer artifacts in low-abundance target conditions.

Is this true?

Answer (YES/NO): YES